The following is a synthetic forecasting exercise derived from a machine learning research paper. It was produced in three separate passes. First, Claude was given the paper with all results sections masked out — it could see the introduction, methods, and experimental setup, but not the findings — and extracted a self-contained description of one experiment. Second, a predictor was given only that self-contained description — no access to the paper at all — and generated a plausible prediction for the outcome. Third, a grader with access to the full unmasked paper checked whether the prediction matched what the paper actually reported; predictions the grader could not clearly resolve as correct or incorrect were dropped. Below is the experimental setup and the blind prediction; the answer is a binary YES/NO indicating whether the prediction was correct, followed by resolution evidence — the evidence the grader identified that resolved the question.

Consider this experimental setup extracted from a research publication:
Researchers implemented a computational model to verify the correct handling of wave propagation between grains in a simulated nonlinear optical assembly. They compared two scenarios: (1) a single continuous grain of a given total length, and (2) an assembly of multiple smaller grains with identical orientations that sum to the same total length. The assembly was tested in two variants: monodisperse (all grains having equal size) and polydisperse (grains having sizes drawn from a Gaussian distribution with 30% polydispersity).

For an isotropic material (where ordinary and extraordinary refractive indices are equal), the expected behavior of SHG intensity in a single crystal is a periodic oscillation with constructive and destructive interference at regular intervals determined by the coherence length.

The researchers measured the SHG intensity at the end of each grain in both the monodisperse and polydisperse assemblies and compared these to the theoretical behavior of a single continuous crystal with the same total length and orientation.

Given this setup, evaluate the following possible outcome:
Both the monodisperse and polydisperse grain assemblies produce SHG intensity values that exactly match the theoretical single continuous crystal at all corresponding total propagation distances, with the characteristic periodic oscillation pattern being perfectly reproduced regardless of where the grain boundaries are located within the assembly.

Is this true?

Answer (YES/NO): YES